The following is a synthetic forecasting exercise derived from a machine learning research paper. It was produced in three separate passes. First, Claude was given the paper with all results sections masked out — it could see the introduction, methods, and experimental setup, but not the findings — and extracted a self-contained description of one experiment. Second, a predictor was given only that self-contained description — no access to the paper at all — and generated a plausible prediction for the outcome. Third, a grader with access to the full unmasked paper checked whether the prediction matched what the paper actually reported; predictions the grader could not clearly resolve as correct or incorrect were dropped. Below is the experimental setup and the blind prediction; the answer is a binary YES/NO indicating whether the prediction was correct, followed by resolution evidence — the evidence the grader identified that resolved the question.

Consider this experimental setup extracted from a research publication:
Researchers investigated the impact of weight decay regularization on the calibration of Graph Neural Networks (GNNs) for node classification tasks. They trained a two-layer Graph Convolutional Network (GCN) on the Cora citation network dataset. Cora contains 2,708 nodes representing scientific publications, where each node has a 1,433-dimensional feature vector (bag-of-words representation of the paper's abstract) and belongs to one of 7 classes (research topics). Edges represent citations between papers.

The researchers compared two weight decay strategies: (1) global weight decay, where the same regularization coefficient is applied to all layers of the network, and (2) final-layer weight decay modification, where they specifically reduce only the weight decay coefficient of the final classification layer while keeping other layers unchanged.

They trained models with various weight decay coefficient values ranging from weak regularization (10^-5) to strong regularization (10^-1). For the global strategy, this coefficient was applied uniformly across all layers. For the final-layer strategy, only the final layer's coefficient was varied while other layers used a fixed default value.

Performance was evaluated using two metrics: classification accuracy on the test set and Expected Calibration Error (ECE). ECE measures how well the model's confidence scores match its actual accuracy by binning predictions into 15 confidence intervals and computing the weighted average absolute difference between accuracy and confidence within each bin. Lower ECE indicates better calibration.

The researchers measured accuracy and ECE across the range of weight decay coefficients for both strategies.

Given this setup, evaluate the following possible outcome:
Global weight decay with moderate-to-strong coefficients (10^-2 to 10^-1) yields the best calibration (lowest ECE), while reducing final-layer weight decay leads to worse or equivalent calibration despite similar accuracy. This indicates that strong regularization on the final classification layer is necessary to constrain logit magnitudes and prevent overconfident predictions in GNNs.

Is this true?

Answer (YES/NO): NO